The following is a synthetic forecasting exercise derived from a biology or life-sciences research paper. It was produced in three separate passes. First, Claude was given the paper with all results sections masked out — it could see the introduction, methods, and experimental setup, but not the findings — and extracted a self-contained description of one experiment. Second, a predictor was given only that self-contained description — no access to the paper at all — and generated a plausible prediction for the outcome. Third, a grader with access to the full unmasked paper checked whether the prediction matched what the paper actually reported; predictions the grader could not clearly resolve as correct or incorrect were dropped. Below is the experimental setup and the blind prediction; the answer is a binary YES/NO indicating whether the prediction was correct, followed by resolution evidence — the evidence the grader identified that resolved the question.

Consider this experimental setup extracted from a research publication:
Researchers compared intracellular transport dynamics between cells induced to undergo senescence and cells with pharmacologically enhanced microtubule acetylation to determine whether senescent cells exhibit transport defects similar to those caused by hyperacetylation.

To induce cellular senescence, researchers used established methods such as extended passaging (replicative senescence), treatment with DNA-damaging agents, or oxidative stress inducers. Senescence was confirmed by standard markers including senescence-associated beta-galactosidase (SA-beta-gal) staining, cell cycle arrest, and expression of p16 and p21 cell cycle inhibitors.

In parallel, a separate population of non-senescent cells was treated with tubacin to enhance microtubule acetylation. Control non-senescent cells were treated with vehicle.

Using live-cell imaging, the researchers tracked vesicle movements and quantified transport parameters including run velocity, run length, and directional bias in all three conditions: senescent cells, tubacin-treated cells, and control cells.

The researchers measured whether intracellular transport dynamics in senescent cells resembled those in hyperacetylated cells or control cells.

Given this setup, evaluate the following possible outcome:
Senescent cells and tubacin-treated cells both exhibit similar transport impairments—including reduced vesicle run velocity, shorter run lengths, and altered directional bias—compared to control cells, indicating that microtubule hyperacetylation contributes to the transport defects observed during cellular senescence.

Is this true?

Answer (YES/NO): YES